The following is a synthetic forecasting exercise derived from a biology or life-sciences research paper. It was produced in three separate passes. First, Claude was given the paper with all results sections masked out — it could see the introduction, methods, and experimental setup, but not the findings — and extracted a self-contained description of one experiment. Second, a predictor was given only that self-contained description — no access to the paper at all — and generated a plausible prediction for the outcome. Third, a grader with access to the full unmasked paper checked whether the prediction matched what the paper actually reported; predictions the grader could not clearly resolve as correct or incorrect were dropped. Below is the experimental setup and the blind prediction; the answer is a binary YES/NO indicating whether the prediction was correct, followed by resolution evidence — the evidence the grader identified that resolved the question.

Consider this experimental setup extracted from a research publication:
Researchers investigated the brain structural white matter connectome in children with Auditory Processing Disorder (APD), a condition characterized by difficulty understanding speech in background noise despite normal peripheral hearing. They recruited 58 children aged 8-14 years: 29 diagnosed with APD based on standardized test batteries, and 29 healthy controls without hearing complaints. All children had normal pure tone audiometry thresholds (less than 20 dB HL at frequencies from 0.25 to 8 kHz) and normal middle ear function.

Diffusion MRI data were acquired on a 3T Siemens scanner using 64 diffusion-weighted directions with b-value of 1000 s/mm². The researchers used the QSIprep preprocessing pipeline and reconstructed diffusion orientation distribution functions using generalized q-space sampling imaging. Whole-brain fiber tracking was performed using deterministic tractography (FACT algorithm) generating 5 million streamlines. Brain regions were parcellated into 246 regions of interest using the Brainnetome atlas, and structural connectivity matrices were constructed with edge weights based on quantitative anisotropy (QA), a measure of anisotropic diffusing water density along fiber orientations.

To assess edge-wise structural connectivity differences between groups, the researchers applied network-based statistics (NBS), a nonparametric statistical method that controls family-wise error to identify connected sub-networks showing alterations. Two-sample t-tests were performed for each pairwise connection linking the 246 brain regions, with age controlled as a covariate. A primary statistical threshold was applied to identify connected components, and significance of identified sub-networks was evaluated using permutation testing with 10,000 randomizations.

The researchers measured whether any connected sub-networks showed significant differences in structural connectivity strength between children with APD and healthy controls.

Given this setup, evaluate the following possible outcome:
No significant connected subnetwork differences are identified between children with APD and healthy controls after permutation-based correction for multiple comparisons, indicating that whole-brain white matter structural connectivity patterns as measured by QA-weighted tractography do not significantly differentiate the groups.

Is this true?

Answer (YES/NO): YES